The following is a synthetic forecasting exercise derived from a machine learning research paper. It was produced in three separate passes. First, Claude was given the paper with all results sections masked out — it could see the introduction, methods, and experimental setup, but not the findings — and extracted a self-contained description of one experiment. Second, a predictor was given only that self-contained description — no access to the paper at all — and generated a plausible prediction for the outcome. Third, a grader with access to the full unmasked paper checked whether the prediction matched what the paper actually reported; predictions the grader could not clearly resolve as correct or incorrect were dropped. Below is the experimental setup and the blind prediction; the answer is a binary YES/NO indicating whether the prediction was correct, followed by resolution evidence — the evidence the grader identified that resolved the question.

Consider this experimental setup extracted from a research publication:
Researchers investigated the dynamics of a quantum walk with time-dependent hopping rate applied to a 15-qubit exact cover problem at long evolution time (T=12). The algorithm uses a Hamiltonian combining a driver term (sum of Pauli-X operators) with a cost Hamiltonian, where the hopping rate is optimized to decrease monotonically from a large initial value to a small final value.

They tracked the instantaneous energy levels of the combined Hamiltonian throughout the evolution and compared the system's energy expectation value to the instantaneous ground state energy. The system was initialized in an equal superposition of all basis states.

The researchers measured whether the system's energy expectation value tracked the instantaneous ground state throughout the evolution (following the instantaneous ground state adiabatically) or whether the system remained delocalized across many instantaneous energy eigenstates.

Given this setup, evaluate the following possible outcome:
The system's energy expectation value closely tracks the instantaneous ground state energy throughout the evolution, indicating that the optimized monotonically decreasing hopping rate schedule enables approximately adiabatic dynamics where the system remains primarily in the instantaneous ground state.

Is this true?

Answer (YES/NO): YES